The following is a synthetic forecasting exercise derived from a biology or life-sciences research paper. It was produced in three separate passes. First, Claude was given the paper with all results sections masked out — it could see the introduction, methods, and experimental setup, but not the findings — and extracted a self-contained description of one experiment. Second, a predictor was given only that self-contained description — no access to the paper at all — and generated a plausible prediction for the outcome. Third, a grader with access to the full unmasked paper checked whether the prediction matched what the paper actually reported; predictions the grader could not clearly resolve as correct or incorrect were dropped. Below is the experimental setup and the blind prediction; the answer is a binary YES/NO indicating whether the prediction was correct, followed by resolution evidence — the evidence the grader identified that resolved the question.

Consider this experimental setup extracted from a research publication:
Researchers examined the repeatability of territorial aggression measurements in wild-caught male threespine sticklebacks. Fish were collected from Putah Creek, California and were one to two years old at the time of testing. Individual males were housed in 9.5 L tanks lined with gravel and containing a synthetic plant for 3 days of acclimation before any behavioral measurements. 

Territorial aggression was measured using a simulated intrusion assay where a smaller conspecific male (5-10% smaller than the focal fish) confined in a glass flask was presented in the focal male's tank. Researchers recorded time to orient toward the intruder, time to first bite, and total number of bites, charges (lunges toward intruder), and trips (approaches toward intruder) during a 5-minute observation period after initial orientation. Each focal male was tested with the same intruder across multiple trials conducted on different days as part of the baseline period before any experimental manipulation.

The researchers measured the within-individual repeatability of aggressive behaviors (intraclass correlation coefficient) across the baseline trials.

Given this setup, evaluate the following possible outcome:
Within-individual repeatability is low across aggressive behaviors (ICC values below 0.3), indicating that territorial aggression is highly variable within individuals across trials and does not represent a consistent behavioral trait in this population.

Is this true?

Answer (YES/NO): NO